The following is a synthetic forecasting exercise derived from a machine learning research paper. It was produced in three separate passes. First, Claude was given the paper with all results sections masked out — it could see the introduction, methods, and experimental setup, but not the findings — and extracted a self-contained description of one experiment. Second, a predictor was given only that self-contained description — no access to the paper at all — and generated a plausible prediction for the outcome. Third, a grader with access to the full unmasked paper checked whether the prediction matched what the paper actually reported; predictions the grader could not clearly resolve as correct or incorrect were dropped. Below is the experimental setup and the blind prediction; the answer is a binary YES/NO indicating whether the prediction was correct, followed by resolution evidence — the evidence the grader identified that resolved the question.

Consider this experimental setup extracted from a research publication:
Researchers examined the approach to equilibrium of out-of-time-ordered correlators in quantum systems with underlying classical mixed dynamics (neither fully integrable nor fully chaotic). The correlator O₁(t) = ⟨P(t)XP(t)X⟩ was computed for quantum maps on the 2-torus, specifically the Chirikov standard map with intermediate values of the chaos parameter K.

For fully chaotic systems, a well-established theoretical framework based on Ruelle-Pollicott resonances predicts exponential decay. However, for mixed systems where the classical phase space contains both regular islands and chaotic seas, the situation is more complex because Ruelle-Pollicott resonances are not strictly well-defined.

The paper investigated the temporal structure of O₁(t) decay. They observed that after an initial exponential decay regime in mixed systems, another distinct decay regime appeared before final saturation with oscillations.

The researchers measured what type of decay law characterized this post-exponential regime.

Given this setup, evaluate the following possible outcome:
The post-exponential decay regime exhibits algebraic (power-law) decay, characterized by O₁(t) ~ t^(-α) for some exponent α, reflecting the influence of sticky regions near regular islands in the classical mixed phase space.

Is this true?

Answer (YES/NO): YES